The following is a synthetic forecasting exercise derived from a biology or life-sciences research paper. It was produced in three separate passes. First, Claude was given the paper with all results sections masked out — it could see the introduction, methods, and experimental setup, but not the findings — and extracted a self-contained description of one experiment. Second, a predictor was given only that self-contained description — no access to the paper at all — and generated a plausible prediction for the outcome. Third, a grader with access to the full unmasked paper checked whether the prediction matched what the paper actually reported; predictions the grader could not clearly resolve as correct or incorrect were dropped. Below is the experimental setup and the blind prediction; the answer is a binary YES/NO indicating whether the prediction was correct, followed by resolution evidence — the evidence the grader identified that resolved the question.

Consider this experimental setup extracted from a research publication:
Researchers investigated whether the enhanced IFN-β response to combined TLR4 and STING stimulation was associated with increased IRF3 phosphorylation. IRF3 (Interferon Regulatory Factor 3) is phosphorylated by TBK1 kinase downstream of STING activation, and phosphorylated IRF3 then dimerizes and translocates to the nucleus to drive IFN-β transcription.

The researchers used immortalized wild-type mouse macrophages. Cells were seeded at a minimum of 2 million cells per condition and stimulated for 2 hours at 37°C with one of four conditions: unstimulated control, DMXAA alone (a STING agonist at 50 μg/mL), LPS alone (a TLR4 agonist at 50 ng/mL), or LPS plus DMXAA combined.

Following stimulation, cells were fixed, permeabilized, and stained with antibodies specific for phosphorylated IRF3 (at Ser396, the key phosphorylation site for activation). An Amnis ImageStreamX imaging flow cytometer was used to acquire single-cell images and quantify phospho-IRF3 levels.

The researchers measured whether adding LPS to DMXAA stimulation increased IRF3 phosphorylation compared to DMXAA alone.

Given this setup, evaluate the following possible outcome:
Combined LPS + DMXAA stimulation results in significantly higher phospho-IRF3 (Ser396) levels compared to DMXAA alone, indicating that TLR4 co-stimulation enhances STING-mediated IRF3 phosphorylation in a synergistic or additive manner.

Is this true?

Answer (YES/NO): NO